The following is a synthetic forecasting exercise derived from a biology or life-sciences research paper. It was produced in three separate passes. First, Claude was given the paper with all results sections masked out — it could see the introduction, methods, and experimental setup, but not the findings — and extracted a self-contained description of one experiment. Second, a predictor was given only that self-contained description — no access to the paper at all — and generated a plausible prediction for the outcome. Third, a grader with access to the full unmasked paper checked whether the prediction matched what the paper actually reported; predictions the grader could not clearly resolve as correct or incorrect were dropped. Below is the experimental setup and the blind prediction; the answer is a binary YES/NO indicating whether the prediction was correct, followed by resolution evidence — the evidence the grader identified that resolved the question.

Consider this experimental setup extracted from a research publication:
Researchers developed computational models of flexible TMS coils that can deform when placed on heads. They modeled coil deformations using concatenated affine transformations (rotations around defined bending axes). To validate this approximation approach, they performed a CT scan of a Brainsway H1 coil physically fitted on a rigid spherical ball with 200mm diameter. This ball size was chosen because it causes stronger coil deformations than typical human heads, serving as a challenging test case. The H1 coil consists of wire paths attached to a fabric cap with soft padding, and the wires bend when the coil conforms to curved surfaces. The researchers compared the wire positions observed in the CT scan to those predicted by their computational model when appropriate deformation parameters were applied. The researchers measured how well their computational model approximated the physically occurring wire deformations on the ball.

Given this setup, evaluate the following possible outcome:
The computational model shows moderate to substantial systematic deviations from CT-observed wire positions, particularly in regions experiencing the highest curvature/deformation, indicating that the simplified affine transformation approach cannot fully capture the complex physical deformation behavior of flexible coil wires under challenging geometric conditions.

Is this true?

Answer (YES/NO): NO